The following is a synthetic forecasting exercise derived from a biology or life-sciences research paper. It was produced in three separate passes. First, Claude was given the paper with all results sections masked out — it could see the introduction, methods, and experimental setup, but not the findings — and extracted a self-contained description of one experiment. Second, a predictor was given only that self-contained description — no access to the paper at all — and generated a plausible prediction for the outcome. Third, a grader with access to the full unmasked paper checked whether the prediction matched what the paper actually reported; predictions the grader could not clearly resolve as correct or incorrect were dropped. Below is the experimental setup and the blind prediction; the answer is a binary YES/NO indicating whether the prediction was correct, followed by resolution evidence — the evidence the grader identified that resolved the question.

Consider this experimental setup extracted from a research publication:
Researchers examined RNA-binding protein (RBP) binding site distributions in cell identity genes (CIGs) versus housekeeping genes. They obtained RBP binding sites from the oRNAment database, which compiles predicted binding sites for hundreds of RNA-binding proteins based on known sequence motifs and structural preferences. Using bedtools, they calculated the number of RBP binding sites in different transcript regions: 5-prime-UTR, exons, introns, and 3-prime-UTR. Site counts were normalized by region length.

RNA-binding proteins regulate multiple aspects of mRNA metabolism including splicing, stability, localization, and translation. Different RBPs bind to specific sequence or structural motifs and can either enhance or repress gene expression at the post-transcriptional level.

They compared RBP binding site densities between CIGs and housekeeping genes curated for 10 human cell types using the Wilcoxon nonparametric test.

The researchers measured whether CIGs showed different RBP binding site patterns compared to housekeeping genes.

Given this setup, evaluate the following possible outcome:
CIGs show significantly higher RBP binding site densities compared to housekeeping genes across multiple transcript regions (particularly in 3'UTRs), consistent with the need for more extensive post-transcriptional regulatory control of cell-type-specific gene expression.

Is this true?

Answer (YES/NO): YES